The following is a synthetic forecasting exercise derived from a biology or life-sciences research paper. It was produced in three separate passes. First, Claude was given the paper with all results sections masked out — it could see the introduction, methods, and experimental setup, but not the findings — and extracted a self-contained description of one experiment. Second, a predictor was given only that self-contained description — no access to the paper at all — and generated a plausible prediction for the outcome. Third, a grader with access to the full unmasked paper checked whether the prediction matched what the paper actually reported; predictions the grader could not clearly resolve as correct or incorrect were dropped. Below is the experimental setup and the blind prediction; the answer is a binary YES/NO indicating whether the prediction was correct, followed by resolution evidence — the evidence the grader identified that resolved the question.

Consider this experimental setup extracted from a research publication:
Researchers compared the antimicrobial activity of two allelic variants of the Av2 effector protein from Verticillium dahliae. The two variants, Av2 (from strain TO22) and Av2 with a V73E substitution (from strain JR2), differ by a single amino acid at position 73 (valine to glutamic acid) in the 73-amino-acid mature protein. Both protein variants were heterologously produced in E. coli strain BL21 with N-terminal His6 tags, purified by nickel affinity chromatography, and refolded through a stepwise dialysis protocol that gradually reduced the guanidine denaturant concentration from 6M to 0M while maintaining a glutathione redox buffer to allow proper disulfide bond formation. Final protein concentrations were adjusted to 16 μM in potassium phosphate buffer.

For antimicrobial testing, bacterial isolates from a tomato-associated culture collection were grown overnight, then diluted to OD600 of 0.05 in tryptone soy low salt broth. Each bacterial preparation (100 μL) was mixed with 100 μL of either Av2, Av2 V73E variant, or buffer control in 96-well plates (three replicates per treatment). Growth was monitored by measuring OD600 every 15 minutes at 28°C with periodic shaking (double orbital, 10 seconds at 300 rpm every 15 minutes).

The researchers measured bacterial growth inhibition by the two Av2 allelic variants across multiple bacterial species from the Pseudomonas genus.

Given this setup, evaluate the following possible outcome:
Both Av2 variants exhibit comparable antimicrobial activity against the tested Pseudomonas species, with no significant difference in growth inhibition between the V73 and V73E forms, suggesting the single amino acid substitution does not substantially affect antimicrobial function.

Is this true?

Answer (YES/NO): YES